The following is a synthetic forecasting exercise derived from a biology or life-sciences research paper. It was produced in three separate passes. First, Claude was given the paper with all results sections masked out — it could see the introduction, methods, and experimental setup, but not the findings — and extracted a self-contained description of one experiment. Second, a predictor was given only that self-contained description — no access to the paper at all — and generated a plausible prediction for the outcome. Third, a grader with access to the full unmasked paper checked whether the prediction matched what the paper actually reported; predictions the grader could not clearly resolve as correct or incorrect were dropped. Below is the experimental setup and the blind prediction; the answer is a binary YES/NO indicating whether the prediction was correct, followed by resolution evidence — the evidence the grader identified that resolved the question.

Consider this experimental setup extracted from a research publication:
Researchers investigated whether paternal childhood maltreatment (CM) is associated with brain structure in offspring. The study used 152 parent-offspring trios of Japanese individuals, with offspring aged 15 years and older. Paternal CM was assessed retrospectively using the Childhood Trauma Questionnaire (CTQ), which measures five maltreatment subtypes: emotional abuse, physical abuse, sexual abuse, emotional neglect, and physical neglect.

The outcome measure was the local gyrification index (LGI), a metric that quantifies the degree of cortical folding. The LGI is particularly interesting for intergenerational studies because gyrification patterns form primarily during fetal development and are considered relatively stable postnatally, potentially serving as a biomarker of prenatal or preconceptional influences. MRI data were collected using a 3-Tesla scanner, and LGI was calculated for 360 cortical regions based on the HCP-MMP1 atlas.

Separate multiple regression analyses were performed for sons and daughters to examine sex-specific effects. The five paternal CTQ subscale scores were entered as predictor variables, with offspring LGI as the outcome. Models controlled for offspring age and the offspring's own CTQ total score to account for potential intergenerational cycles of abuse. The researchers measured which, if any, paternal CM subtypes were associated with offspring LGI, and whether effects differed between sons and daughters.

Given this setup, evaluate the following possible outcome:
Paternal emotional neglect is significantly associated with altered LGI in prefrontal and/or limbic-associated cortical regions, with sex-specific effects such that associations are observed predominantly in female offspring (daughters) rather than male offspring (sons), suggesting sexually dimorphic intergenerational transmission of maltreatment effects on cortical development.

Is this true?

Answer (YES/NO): NO